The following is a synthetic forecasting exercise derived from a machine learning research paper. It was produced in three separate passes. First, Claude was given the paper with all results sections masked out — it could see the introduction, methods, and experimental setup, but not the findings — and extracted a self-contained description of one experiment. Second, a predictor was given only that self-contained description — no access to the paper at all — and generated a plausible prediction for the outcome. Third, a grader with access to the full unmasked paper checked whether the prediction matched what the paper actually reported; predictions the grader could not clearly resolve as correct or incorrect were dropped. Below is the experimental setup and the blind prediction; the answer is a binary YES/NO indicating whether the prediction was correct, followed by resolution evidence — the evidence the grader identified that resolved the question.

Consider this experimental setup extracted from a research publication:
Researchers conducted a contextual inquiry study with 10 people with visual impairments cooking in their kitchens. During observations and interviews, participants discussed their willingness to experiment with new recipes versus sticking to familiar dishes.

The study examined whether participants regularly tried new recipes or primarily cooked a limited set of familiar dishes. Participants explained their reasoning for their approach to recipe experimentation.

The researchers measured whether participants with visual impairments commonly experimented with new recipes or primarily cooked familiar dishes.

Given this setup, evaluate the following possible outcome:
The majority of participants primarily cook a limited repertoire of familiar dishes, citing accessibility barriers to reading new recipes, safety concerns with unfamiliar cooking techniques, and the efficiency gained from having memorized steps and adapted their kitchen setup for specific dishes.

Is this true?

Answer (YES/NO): NO